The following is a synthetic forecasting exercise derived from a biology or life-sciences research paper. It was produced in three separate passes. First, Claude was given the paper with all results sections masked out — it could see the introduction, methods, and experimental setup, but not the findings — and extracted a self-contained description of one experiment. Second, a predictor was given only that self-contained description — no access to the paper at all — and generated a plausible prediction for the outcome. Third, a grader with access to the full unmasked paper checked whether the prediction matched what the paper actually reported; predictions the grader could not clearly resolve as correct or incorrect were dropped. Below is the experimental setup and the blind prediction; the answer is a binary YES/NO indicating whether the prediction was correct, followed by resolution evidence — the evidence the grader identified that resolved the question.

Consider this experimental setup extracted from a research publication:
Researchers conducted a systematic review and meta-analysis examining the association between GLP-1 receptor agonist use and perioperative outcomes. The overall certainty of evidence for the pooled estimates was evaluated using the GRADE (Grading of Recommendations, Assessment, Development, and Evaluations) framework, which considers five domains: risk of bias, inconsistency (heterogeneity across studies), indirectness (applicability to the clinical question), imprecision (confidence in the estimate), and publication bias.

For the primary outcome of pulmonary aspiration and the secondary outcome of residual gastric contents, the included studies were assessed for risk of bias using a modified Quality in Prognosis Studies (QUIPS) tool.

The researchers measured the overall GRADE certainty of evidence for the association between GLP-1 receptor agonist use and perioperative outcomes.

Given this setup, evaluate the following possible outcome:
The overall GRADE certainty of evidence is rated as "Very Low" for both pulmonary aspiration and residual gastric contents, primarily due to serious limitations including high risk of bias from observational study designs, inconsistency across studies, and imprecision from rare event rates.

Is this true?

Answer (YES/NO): NO